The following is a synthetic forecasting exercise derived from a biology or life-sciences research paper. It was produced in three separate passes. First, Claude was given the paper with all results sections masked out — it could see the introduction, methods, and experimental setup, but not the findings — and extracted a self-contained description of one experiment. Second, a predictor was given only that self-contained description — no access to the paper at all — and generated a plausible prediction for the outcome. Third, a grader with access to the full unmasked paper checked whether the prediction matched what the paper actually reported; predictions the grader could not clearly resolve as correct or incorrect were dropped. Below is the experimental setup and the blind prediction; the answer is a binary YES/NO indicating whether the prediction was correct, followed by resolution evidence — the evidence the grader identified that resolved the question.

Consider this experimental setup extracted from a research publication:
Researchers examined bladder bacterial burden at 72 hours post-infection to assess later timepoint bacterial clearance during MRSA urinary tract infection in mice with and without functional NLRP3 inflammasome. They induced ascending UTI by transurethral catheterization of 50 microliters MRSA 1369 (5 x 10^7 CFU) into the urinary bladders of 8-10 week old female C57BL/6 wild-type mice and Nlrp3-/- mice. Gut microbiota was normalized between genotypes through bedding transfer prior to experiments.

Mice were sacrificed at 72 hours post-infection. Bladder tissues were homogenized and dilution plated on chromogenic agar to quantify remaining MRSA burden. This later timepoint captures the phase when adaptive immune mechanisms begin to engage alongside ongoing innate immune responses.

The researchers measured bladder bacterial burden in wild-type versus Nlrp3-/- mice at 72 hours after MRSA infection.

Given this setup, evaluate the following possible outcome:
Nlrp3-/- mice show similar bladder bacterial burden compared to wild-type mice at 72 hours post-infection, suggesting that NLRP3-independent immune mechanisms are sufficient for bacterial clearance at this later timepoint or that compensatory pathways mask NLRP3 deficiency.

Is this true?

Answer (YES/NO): YES